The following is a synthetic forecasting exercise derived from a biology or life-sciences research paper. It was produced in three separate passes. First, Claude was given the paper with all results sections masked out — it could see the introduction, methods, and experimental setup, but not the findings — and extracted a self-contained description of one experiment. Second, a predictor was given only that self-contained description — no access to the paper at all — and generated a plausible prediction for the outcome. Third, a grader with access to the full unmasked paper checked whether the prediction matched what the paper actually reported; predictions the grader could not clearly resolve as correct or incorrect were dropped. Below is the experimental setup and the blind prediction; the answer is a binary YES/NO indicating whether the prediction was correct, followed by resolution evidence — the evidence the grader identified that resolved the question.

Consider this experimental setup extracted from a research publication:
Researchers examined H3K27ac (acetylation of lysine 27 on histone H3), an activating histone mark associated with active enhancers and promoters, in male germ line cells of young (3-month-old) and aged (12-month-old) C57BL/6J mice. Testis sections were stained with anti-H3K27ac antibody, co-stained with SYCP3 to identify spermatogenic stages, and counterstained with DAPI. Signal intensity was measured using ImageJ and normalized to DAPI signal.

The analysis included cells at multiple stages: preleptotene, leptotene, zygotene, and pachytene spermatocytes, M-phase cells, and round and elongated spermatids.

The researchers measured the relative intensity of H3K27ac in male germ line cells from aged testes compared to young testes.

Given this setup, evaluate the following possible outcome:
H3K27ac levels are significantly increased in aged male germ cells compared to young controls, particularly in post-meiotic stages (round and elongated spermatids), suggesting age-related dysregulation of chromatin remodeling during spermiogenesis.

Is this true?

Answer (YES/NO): NO